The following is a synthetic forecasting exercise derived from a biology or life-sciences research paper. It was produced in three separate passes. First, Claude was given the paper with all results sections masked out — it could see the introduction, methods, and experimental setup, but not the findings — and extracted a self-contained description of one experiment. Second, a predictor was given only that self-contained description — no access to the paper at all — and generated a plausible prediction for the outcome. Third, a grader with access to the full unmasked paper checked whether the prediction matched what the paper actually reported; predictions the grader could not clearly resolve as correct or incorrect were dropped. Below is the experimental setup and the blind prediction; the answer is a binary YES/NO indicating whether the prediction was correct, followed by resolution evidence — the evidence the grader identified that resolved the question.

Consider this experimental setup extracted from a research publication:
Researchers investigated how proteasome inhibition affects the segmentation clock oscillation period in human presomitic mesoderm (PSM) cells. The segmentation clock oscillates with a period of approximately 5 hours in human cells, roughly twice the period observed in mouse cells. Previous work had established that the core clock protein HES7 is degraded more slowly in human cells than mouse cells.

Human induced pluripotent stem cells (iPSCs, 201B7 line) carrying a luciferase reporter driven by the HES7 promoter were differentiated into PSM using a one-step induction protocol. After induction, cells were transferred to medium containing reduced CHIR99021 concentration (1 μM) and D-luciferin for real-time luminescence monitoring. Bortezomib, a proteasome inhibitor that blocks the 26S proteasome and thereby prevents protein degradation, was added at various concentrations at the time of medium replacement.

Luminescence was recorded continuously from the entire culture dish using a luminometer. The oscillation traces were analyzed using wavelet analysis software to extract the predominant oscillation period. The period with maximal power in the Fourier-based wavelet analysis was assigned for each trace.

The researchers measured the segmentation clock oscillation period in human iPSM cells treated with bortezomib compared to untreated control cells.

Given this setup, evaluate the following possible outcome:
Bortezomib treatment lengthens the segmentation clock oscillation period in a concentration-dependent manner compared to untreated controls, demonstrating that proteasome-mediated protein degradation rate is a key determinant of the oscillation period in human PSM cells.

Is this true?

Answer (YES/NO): YES